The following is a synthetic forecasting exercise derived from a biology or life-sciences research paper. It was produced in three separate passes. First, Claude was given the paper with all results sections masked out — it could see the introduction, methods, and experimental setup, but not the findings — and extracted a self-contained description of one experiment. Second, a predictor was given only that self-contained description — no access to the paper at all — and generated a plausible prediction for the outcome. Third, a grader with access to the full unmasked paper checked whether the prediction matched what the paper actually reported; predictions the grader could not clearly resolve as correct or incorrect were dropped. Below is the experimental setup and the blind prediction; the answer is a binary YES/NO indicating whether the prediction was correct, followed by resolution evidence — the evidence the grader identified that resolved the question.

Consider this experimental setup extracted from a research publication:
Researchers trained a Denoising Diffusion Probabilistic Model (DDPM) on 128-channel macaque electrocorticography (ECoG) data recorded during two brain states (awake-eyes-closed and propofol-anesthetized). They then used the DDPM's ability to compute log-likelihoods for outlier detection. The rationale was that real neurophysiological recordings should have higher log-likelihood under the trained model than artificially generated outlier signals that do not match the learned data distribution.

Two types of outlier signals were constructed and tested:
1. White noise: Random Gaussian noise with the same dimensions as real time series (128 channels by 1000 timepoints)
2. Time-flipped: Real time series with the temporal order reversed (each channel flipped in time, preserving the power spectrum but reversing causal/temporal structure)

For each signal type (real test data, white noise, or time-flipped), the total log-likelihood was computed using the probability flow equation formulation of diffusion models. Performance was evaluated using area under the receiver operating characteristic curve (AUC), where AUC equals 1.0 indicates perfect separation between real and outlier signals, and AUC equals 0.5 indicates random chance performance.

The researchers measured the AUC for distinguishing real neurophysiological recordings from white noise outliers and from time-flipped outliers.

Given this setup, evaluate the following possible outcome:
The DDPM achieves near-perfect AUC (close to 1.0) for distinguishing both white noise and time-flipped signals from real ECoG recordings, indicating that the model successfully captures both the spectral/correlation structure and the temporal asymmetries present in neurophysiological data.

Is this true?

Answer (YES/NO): NO